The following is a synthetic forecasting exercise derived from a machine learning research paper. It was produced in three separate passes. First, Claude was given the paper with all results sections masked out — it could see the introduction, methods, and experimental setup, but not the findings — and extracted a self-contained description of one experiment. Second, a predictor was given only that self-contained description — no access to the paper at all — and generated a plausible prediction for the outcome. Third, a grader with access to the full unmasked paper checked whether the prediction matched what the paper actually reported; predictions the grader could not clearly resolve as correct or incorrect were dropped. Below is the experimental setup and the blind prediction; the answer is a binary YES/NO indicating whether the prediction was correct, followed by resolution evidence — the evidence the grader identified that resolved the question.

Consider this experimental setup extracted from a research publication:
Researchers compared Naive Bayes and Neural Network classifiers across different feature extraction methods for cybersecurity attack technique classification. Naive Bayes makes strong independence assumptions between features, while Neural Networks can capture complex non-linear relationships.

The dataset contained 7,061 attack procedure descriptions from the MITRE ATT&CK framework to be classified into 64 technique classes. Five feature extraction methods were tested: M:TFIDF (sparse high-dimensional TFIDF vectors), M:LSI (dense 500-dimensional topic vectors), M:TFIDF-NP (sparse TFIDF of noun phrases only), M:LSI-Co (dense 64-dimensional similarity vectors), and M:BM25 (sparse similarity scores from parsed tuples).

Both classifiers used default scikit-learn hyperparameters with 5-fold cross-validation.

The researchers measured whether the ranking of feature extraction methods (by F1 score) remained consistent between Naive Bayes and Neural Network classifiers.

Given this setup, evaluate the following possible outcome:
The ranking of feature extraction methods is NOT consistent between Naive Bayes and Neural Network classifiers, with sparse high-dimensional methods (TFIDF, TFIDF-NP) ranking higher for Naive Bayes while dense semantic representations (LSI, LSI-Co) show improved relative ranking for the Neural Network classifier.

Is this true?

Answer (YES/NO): NO